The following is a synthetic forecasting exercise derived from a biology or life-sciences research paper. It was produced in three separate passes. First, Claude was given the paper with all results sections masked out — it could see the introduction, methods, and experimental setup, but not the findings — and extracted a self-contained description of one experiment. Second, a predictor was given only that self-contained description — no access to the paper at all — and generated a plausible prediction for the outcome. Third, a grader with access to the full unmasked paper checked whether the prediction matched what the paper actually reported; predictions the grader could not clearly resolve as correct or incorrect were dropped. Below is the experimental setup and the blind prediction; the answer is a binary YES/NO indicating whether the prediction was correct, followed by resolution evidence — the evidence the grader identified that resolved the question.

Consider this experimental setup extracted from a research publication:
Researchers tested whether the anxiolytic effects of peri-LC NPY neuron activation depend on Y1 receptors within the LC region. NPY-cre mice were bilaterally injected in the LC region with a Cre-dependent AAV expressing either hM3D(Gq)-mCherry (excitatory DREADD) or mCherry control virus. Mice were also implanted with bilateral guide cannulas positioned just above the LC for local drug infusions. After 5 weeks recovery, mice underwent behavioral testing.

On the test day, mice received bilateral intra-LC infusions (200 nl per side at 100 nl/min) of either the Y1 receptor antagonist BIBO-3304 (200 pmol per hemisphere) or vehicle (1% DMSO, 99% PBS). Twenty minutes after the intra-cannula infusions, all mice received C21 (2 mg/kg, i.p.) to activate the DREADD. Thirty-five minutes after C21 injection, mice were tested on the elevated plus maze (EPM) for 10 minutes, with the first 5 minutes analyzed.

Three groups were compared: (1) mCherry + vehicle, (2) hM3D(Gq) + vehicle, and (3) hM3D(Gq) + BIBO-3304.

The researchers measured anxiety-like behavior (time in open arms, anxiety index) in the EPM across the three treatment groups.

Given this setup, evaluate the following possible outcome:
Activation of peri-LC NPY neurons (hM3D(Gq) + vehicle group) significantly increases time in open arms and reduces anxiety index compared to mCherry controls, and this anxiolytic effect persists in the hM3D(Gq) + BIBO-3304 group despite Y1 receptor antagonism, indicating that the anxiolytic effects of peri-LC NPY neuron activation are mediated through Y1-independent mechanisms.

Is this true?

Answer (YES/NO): NO